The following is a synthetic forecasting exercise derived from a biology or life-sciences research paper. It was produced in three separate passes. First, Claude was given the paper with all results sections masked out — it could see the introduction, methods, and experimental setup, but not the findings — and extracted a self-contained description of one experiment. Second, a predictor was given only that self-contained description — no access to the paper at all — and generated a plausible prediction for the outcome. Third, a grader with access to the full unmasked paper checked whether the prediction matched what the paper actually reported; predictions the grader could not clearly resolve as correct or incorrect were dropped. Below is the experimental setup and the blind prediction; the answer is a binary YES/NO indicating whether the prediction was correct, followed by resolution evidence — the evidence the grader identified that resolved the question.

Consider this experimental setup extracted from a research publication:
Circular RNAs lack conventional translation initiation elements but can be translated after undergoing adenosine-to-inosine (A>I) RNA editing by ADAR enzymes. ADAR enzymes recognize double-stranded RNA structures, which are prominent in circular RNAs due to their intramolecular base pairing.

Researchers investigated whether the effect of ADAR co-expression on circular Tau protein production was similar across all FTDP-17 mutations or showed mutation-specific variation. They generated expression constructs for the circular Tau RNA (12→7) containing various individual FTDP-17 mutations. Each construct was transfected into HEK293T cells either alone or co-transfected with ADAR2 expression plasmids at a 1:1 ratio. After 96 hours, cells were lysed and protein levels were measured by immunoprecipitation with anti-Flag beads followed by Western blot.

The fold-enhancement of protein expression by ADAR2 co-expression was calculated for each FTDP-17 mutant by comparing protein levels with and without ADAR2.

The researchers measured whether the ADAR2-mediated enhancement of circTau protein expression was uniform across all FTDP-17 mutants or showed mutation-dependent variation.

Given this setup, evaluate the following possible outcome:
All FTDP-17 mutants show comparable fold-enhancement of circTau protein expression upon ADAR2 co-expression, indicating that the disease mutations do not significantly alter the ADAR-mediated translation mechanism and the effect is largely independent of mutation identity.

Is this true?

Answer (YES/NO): NO